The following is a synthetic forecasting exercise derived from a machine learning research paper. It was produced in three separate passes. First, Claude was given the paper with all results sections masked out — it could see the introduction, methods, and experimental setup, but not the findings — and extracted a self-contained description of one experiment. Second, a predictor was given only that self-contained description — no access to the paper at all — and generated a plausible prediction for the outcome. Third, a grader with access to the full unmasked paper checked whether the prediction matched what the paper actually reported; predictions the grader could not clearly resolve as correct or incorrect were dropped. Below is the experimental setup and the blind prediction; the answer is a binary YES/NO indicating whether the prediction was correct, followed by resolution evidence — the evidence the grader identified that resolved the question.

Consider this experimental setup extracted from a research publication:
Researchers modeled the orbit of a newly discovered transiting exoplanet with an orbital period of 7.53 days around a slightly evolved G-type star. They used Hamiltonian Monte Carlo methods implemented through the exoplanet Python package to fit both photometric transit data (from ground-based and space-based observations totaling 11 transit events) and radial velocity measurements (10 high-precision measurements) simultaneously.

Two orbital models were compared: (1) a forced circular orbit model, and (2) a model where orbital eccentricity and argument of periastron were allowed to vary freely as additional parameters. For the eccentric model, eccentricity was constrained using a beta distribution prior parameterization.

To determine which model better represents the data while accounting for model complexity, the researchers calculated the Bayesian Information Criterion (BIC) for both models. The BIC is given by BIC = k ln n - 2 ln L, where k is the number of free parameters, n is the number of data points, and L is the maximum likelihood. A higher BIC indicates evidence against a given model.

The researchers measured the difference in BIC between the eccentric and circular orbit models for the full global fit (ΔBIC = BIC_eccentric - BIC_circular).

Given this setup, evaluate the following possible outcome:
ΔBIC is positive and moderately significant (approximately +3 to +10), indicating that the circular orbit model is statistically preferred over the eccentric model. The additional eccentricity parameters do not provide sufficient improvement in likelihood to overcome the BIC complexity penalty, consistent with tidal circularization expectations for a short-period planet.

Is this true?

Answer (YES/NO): NO